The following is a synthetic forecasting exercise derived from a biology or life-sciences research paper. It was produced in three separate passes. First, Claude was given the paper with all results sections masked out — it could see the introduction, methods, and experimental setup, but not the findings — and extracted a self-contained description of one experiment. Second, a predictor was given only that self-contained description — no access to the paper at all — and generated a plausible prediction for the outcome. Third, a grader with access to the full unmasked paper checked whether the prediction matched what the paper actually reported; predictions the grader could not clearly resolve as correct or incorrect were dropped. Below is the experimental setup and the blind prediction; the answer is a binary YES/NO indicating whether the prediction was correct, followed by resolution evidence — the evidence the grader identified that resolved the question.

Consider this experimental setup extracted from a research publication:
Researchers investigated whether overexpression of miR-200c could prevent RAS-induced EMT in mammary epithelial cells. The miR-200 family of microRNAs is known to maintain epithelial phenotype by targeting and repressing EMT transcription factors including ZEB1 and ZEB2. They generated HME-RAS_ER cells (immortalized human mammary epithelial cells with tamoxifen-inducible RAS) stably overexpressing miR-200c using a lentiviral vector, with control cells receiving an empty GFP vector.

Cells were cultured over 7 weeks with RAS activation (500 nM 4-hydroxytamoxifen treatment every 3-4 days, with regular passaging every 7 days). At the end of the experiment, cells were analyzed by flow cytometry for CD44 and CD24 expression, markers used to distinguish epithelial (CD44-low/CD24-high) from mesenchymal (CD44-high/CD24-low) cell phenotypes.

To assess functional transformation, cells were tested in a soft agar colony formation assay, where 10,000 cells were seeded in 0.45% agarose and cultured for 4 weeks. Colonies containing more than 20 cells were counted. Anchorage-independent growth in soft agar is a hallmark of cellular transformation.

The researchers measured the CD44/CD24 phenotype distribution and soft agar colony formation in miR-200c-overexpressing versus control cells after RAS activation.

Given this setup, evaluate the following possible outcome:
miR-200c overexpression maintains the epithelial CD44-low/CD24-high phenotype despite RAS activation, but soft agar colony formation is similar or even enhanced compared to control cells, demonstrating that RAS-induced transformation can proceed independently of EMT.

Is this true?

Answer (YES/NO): NO